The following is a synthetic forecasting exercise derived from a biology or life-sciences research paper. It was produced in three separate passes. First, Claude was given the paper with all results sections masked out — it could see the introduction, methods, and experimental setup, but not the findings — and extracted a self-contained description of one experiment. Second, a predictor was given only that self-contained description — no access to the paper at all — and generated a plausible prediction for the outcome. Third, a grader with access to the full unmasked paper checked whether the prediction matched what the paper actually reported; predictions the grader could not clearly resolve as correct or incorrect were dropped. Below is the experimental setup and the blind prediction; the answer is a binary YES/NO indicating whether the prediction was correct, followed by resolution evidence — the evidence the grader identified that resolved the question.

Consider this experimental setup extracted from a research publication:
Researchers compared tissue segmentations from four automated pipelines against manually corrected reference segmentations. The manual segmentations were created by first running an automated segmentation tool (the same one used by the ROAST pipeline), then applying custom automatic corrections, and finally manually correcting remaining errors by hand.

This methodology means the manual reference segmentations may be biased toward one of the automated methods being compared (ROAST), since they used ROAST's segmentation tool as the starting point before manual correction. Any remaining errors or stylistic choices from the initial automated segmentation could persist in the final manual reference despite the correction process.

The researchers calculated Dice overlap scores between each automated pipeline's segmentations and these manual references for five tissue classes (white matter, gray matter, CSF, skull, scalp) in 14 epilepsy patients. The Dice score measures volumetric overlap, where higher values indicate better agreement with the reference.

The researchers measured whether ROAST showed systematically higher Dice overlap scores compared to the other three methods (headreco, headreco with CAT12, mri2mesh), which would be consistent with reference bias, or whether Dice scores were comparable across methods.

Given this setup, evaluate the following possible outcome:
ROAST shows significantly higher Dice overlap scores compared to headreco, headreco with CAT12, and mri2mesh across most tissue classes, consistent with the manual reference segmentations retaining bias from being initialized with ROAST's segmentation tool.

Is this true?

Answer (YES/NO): NO